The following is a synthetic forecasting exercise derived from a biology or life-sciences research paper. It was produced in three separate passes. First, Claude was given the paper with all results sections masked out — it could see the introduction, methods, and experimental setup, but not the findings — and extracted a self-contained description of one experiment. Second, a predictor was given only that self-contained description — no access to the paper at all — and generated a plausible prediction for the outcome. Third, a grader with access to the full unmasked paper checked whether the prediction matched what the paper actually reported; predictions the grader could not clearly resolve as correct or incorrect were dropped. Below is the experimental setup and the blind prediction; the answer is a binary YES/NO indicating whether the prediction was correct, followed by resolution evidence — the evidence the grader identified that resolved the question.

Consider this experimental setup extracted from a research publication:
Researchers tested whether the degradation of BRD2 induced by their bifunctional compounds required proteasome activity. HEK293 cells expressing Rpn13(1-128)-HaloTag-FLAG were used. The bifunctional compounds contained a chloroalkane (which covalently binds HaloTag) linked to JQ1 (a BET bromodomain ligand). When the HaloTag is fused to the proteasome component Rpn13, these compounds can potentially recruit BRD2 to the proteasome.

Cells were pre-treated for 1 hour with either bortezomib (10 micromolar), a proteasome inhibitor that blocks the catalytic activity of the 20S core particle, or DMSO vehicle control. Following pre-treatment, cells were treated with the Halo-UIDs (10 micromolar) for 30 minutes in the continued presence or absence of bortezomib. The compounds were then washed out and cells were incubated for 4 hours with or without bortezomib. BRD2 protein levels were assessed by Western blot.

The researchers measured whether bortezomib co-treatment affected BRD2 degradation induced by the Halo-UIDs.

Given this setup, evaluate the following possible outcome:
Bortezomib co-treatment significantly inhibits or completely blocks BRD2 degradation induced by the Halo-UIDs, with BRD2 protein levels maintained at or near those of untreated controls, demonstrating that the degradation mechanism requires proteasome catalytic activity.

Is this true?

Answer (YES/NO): YES